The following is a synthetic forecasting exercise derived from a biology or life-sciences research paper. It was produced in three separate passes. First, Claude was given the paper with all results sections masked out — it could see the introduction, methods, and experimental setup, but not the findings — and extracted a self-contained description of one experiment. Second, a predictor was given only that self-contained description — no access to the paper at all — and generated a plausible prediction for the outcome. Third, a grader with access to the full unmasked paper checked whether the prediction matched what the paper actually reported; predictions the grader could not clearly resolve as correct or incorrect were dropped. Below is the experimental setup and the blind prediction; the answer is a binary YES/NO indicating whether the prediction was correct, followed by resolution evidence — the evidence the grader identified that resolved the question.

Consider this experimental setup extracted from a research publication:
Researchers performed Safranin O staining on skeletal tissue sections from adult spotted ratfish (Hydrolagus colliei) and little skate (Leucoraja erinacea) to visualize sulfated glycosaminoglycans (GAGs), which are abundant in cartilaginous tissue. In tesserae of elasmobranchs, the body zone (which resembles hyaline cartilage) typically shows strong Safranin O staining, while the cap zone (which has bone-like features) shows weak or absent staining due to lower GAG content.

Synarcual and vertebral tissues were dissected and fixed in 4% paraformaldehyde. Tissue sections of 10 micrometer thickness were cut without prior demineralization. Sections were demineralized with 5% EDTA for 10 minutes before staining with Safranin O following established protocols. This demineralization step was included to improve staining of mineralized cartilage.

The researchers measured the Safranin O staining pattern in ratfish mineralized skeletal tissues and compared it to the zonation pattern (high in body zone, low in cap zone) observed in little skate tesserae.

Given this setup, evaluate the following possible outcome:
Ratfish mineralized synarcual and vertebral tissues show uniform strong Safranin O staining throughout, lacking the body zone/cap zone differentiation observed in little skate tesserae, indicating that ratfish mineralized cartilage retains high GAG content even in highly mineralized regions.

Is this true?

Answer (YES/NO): YES